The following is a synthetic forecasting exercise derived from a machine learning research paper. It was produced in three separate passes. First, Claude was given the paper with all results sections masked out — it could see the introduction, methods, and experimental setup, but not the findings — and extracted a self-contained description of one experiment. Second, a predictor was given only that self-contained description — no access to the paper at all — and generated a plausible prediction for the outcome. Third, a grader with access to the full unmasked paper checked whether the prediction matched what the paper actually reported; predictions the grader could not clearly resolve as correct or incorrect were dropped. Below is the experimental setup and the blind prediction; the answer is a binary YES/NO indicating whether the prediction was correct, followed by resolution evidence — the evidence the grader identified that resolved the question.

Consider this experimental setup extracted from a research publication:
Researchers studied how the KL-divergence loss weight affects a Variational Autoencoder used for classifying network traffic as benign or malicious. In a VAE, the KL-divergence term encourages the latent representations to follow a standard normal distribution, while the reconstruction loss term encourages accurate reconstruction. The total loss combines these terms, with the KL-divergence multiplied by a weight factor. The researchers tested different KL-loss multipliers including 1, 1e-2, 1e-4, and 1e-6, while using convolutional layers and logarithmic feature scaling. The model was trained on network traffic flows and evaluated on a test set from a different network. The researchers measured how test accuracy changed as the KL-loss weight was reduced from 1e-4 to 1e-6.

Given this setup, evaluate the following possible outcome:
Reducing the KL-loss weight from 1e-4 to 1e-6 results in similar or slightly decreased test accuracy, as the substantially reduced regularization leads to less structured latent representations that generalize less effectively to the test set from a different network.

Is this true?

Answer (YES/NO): NO